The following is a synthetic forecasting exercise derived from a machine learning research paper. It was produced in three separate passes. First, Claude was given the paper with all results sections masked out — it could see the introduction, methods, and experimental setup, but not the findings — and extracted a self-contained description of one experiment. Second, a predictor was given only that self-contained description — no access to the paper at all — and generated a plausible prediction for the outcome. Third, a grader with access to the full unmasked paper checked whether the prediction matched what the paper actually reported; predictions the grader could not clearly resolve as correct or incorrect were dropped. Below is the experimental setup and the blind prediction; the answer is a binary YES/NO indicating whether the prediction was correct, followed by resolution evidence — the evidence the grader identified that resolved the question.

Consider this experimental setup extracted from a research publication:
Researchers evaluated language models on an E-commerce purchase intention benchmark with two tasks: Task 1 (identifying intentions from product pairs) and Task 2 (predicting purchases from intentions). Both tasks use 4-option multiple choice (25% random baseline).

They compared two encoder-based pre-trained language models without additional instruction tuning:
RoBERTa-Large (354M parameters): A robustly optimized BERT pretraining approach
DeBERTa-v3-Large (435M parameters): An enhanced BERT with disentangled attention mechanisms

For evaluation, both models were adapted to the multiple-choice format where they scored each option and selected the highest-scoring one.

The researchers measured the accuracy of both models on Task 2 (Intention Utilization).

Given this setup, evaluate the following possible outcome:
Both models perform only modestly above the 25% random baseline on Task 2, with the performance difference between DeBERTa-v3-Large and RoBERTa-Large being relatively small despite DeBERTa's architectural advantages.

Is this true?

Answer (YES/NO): NO